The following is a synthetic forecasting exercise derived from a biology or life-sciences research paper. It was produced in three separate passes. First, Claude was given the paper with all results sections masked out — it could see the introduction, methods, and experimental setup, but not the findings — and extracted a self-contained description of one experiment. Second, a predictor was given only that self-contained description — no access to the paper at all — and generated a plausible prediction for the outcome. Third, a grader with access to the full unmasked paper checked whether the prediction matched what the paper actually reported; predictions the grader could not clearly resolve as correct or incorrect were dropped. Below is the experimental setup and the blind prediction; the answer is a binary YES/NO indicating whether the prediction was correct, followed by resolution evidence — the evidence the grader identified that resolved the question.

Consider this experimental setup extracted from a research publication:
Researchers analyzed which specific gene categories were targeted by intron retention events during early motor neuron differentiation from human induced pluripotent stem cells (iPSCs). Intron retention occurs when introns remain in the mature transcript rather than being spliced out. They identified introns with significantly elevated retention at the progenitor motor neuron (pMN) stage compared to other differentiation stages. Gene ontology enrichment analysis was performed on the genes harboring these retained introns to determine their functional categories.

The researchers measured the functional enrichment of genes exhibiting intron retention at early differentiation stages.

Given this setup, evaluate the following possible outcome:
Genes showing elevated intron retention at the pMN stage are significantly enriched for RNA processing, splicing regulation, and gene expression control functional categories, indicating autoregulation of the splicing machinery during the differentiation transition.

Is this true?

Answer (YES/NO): YES